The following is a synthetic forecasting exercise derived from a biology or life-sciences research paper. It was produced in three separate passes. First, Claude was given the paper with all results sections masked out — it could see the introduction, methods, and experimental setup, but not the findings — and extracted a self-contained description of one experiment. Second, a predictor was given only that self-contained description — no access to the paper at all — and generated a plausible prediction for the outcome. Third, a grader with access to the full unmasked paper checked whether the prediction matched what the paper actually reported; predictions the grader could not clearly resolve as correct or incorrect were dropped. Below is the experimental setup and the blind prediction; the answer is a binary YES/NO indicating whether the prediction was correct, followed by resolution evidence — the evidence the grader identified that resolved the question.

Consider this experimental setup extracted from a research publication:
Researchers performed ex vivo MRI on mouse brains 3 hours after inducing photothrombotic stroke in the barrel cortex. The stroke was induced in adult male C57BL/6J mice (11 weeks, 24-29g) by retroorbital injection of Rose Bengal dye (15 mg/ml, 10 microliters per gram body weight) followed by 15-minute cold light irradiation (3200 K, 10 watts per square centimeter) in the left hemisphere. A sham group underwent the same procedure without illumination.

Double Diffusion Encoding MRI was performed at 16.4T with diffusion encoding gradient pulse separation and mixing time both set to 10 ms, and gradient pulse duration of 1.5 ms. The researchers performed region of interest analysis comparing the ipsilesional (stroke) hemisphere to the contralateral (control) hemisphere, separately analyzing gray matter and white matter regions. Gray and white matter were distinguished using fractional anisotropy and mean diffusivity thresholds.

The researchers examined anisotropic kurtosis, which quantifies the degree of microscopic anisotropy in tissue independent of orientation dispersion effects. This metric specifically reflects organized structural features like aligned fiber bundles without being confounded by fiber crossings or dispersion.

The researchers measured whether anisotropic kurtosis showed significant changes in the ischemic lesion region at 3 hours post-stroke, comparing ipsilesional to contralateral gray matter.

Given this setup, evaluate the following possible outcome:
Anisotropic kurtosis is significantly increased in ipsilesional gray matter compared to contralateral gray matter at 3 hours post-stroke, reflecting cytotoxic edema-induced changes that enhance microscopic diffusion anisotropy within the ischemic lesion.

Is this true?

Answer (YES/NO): NO